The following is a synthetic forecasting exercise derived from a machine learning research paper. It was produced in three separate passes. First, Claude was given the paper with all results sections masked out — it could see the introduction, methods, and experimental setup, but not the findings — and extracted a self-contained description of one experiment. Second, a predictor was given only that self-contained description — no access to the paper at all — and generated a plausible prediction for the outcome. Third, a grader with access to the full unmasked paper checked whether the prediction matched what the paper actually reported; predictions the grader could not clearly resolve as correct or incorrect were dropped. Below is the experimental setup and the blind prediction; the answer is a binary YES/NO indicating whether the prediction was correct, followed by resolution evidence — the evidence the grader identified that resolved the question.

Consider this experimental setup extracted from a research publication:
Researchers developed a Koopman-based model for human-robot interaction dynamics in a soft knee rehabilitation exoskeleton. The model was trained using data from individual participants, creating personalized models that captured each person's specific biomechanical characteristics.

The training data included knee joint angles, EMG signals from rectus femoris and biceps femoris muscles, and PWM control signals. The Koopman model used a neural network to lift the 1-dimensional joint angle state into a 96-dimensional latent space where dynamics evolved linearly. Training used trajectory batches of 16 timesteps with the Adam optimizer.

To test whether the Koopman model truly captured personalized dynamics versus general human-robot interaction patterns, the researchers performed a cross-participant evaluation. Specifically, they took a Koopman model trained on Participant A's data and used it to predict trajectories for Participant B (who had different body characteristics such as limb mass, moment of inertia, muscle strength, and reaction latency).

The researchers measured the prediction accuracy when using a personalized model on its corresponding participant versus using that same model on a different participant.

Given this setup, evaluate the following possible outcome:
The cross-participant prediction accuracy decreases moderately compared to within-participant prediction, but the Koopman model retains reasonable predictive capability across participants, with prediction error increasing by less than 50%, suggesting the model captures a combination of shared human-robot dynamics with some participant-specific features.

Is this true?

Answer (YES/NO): NO